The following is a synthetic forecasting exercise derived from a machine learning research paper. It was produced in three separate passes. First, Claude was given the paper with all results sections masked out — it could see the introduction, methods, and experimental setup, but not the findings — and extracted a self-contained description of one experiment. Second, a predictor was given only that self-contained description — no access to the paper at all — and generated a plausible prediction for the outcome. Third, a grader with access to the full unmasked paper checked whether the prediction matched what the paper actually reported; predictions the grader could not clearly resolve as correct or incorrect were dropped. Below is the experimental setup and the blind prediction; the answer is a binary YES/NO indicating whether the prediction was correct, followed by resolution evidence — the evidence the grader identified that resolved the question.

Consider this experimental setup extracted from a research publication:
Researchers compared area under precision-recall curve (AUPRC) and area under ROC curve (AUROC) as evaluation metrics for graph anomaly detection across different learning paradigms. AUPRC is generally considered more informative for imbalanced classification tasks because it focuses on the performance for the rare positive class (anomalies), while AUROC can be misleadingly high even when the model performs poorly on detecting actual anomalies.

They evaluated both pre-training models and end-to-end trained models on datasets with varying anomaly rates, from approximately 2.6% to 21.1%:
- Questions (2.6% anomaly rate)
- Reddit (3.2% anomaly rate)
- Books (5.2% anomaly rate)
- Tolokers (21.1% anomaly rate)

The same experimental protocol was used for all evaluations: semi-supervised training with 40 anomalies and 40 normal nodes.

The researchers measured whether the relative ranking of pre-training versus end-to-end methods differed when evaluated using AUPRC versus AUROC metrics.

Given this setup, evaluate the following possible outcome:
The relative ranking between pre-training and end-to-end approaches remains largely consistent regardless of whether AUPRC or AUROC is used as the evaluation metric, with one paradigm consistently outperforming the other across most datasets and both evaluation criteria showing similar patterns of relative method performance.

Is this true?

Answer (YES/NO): YES